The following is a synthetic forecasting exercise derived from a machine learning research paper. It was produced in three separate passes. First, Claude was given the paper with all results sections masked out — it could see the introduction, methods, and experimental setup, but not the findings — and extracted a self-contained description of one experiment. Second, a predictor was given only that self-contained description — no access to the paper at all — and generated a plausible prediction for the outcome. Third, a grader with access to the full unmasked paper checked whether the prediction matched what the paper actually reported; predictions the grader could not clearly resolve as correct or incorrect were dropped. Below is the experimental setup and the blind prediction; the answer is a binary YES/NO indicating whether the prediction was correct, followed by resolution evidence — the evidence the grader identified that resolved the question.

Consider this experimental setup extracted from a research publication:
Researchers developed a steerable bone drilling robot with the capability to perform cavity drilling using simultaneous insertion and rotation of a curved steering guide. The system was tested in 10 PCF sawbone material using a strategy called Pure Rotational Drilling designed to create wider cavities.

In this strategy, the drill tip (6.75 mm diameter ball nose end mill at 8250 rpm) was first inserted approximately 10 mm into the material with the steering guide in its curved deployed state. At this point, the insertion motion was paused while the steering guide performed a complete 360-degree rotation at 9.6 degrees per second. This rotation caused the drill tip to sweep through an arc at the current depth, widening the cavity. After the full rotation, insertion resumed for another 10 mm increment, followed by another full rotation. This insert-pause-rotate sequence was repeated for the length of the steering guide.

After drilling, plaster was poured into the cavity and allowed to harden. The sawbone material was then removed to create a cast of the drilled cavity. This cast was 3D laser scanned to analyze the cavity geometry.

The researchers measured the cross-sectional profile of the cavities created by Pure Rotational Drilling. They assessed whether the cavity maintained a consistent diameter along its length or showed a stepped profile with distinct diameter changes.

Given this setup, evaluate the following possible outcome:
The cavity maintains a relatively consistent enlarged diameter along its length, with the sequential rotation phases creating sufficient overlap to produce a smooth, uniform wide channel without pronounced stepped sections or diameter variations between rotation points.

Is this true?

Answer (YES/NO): NO